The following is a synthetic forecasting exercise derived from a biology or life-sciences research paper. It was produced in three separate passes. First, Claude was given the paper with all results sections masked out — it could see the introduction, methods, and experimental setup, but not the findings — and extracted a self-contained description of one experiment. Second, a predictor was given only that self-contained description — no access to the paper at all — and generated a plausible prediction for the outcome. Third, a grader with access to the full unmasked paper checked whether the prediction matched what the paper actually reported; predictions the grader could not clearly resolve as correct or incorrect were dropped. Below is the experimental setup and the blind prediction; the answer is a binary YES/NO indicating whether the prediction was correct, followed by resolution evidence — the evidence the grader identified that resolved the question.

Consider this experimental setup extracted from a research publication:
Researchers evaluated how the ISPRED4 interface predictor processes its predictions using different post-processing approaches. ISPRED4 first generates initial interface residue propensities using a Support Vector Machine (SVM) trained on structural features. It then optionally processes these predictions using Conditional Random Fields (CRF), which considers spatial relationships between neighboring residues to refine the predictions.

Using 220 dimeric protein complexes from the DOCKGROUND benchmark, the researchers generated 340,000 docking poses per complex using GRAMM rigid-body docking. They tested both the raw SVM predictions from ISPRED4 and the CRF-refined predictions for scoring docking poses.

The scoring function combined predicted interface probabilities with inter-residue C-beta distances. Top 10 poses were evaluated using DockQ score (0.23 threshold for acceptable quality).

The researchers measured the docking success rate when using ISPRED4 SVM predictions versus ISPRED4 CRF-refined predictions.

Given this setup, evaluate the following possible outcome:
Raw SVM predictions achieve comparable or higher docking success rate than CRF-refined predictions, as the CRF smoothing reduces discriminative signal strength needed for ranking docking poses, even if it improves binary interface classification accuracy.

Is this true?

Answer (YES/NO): YES